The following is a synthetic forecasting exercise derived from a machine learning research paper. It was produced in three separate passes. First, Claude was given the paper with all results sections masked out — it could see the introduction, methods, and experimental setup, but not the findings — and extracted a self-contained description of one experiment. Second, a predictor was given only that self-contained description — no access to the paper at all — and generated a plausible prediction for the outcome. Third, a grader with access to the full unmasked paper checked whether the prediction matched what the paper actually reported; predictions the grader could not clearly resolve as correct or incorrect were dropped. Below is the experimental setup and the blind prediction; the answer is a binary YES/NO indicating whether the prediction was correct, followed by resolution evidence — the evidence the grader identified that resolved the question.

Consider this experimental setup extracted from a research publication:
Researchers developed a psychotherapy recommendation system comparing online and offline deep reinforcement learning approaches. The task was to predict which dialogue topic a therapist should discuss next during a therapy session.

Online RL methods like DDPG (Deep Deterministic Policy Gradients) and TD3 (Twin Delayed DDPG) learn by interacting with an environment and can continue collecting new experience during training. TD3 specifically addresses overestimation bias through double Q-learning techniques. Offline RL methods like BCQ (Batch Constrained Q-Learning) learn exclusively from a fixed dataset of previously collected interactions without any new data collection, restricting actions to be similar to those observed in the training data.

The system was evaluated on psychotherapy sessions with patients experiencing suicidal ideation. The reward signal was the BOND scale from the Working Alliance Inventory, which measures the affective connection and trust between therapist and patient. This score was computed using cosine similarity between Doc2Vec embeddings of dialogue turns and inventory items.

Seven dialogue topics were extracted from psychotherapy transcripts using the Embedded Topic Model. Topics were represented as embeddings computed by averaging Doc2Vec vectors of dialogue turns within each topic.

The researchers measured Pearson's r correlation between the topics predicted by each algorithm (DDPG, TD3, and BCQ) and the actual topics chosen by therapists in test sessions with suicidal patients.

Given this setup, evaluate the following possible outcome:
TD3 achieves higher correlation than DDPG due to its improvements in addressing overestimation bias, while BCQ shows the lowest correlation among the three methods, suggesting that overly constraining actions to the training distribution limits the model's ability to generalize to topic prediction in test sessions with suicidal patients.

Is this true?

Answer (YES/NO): NO